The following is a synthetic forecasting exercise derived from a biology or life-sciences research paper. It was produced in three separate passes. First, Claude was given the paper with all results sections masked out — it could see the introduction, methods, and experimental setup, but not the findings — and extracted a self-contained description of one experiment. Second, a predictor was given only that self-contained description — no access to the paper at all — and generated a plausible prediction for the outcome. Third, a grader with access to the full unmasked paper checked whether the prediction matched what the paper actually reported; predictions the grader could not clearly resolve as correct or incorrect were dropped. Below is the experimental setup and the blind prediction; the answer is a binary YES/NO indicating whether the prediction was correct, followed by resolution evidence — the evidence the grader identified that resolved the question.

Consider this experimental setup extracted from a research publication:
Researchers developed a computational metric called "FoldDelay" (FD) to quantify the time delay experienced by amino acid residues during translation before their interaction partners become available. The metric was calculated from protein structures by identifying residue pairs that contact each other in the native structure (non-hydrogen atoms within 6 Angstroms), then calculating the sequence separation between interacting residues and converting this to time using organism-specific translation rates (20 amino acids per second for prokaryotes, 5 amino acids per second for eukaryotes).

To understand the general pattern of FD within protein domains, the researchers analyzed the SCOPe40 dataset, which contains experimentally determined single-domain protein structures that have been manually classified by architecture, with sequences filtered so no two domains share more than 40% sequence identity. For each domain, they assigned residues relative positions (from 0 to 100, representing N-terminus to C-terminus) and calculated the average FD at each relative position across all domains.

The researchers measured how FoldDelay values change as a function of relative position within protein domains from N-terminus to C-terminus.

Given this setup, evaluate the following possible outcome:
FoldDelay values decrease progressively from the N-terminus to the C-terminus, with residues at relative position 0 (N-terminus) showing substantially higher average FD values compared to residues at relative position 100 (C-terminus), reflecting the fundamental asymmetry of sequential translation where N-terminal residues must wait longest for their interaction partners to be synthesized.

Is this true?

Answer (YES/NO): YES